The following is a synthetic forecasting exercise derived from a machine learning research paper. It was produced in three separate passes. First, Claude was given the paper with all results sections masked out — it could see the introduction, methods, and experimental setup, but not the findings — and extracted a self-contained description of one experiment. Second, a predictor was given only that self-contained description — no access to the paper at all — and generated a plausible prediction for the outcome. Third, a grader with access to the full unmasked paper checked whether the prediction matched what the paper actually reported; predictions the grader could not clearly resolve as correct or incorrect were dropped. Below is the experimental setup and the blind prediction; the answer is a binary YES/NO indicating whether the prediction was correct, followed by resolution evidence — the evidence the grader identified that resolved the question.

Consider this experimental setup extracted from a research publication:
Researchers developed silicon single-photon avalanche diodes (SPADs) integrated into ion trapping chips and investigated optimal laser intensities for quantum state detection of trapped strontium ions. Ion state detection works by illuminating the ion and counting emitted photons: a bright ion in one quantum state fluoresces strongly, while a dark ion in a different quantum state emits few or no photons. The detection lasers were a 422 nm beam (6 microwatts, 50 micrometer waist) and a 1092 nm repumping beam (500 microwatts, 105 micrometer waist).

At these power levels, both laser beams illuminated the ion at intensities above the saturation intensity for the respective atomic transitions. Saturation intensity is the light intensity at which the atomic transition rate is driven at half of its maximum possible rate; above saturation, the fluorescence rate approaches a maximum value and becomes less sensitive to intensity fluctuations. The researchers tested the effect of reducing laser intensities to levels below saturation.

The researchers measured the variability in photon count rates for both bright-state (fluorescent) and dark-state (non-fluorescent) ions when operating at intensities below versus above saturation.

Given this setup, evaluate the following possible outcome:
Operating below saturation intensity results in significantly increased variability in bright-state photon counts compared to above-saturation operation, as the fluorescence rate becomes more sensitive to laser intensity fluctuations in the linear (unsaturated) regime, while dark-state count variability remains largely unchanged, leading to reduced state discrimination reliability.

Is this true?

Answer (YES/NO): NO